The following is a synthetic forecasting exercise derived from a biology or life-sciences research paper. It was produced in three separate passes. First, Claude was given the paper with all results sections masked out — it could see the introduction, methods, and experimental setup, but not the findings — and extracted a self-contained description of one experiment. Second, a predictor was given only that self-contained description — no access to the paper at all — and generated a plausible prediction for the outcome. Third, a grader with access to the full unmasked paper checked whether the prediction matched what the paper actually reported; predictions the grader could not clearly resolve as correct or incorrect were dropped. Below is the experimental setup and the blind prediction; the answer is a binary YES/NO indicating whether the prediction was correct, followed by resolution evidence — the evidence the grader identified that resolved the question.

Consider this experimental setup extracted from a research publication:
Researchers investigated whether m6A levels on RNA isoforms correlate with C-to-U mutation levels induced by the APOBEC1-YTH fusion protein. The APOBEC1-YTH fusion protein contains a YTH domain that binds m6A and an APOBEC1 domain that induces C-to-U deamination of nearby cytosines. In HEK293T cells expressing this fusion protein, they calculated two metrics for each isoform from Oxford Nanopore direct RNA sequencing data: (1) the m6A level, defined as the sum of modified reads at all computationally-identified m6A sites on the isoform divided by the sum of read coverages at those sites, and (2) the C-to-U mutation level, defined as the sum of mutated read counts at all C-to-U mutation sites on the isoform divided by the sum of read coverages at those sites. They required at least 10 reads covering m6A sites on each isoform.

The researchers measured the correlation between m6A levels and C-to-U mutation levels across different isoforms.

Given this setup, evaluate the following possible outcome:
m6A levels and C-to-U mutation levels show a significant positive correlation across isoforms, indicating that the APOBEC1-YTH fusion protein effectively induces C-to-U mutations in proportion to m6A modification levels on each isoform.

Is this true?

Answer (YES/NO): YES